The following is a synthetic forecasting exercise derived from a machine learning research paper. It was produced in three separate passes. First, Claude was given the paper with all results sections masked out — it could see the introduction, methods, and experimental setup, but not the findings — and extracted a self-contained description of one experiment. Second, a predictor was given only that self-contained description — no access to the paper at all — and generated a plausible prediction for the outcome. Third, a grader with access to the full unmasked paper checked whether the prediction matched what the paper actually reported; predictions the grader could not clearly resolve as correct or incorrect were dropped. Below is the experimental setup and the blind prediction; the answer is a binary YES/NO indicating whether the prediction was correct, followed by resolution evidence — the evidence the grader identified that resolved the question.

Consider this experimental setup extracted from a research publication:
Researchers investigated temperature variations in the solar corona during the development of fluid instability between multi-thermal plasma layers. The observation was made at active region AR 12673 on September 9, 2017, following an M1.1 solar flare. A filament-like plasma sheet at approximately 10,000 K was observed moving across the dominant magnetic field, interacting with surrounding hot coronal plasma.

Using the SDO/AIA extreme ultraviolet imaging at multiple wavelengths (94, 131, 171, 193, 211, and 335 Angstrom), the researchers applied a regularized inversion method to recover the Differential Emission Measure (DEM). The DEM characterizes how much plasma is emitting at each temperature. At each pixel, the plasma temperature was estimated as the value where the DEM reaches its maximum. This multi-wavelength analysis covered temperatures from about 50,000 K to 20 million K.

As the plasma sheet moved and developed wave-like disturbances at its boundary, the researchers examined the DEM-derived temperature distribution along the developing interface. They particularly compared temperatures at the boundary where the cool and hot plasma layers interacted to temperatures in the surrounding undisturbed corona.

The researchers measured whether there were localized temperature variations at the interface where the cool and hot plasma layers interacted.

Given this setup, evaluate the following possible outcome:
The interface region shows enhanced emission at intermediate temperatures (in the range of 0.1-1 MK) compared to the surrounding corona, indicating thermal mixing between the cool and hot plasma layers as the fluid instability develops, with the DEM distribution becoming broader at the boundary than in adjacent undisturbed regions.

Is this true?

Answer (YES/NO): NO